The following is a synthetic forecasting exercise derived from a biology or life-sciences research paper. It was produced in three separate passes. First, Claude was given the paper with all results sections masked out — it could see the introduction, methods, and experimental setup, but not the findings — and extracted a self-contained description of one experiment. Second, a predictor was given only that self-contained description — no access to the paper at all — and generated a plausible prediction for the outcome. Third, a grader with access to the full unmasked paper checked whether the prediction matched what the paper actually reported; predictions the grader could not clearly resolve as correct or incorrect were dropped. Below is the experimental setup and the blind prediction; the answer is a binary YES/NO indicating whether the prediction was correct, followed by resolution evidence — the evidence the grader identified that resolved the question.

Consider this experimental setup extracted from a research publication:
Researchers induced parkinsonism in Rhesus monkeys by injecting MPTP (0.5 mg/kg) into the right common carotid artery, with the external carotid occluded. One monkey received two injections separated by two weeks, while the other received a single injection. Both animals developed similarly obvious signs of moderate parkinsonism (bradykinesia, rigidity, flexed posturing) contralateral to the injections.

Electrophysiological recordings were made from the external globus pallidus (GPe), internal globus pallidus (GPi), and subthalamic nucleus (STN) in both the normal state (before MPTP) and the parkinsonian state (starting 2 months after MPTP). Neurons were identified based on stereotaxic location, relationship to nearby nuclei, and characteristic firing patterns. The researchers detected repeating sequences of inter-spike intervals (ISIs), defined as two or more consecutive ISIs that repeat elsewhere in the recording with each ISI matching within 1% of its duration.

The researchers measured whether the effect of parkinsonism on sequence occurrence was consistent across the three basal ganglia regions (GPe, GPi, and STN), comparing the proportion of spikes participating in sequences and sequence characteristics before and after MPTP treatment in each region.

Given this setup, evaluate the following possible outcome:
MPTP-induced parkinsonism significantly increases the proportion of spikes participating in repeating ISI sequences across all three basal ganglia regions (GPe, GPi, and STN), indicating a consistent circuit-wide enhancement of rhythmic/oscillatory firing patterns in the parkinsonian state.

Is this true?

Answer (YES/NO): NO